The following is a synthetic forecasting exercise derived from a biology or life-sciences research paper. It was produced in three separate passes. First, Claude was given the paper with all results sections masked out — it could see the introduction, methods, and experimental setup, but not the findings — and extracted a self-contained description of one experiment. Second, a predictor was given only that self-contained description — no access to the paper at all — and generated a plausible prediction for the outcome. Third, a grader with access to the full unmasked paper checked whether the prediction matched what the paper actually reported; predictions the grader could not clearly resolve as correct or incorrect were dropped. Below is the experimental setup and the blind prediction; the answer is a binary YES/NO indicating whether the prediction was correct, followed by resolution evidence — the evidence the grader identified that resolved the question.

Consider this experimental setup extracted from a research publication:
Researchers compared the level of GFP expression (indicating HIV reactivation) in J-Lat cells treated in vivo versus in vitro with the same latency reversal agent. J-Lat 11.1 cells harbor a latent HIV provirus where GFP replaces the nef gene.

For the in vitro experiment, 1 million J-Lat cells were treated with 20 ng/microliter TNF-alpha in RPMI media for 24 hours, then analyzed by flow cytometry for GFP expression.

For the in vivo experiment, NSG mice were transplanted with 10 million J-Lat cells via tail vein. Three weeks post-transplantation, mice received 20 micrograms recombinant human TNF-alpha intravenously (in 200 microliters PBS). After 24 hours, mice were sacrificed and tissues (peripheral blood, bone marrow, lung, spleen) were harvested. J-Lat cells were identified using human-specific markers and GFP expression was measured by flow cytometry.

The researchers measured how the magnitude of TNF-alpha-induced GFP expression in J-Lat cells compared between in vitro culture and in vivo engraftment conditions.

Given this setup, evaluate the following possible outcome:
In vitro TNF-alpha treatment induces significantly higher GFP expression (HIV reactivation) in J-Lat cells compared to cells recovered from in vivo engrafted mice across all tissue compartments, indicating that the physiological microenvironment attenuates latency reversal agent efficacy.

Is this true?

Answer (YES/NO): YES